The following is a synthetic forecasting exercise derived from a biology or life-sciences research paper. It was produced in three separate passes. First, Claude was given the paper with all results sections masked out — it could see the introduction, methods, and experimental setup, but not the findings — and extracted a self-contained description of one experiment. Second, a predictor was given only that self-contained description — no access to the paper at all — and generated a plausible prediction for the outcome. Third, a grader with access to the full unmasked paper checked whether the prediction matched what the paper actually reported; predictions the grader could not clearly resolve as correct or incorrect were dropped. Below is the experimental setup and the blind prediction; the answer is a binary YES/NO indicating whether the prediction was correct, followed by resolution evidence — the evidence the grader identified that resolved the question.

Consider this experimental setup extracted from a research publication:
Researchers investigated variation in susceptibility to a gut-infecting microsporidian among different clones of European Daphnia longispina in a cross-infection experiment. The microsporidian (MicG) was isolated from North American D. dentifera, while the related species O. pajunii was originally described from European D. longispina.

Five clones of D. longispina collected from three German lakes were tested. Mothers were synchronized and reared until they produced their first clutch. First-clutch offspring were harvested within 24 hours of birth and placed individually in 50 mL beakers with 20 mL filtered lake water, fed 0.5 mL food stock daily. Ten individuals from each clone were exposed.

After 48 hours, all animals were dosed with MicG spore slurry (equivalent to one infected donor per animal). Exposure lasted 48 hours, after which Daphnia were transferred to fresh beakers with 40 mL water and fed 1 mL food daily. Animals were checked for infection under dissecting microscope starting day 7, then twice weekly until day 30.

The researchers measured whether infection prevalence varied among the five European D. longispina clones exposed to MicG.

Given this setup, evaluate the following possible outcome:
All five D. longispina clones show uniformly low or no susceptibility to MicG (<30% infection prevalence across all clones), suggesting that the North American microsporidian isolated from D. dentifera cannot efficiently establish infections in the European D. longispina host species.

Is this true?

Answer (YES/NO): NO